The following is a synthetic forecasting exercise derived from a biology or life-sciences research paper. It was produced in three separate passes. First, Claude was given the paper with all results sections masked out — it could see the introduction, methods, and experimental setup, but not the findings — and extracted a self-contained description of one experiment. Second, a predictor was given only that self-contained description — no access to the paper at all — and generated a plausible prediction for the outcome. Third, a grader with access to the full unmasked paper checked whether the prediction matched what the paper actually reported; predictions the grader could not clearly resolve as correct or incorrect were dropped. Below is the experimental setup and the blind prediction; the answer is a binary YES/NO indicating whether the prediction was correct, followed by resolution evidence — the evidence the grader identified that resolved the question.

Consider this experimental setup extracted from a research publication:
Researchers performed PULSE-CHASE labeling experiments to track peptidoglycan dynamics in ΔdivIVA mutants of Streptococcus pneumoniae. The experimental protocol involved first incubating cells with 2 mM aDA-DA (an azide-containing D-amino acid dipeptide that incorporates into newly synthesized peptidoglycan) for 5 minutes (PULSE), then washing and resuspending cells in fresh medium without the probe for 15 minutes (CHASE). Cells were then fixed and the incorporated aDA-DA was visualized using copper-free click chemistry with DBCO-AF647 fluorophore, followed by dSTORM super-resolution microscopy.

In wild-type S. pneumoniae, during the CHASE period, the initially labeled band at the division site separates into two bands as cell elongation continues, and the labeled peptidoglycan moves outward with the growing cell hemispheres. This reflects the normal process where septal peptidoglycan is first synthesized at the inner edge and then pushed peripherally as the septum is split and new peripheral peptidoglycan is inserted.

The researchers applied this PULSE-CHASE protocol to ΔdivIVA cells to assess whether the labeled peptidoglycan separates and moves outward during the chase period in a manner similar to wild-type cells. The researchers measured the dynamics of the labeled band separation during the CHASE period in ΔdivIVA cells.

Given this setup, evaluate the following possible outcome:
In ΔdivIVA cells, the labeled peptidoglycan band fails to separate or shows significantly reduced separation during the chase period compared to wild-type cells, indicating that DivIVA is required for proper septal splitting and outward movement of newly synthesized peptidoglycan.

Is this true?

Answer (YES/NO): YES